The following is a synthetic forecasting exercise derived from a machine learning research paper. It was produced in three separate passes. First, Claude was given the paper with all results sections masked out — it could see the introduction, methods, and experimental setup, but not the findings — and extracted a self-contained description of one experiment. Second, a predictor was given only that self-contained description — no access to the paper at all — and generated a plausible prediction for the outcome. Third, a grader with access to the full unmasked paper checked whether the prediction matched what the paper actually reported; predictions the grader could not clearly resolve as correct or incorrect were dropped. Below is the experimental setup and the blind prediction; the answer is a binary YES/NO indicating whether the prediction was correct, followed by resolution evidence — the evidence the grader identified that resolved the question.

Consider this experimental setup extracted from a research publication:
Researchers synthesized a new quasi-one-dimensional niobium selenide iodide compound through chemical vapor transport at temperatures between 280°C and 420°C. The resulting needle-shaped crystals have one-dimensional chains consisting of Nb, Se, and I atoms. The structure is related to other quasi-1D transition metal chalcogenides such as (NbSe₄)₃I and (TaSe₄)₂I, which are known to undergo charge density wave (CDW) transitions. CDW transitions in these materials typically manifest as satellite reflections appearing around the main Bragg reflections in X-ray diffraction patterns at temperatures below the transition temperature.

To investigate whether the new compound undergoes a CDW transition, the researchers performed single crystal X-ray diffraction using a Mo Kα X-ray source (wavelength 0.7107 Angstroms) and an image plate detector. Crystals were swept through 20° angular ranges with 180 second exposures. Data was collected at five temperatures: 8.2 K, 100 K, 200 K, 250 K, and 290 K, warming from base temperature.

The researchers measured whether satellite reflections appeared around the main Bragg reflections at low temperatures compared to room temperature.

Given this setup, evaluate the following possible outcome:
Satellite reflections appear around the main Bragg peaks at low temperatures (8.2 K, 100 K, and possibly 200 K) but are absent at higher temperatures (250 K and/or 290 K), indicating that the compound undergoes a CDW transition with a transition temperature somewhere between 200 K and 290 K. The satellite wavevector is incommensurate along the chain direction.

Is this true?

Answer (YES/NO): NO